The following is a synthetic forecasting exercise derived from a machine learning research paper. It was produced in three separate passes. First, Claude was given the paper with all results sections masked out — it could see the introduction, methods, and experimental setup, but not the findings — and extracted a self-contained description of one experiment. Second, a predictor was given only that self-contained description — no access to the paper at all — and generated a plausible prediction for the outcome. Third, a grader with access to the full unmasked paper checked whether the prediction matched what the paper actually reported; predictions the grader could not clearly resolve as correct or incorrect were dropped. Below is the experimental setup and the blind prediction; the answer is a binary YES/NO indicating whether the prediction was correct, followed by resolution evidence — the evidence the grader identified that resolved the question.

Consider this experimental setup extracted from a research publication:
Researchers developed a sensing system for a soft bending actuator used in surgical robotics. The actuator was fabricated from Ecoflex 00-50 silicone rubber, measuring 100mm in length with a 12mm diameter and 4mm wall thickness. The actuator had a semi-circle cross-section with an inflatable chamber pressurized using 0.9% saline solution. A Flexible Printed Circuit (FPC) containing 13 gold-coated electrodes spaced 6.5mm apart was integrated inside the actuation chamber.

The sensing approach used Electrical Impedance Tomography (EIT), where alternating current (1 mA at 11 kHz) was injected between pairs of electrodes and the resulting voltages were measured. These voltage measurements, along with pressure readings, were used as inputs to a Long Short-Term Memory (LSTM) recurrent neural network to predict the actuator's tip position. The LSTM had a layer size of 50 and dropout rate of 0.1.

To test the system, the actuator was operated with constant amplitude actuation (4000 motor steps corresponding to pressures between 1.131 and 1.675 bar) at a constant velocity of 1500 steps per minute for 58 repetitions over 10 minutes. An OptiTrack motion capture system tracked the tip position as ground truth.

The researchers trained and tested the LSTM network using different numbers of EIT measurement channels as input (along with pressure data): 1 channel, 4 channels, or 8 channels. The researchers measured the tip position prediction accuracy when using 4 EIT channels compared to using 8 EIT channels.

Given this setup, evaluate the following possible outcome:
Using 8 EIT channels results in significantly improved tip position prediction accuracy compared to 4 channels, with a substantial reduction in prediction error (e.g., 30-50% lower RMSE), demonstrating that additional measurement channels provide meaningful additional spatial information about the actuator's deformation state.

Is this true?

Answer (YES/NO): NO